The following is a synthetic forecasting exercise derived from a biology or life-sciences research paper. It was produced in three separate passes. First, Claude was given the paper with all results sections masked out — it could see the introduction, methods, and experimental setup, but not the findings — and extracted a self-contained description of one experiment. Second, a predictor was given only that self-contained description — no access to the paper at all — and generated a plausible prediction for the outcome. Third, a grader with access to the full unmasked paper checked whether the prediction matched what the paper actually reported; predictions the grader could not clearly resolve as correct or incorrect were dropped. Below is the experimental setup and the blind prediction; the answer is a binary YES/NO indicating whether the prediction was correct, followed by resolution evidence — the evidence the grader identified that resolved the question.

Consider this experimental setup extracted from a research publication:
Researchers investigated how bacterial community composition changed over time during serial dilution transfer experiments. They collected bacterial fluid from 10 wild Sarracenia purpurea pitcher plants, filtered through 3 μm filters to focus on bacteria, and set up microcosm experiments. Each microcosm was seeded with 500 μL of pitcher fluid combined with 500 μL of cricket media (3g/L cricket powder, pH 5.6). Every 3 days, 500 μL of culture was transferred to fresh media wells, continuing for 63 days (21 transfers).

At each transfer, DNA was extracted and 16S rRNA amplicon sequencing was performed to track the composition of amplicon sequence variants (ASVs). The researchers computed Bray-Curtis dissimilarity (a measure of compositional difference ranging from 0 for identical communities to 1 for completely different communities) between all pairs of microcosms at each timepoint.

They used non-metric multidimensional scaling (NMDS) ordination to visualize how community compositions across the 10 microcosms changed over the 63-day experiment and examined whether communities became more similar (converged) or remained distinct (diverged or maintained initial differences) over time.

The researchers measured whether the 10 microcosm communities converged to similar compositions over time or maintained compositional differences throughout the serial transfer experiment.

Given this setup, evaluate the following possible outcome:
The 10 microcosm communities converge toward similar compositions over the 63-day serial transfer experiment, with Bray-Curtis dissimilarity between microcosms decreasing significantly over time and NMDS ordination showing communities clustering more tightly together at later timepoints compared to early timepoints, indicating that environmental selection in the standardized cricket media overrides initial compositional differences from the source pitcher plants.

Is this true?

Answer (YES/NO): NO